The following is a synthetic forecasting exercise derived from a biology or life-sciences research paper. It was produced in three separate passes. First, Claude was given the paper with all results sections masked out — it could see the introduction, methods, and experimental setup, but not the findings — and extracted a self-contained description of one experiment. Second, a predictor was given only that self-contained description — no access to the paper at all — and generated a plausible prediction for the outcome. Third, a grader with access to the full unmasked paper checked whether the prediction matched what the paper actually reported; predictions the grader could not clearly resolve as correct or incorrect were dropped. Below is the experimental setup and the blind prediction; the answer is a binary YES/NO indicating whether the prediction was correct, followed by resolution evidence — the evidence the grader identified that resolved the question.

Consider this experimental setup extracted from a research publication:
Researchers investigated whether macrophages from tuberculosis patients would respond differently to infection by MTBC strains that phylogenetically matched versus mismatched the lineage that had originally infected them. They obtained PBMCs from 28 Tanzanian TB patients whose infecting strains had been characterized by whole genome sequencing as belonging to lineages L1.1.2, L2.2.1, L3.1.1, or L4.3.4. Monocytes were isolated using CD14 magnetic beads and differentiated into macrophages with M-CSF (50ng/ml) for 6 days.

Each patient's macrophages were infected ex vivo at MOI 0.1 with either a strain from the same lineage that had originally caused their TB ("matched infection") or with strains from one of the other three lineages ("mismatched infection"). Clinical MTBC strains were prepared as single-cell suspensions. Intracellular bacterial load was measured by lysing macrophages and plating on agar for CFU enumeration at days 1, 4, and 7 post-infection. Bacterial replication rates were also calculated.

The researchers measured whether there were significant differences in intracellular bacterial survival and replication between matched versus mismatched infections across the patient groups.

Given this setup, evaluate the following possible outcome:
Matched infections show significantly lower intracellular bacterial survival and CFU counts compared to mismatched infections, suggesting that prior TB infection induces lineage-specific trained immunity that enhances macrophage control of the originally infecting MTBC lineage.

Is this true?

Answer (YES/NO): NO